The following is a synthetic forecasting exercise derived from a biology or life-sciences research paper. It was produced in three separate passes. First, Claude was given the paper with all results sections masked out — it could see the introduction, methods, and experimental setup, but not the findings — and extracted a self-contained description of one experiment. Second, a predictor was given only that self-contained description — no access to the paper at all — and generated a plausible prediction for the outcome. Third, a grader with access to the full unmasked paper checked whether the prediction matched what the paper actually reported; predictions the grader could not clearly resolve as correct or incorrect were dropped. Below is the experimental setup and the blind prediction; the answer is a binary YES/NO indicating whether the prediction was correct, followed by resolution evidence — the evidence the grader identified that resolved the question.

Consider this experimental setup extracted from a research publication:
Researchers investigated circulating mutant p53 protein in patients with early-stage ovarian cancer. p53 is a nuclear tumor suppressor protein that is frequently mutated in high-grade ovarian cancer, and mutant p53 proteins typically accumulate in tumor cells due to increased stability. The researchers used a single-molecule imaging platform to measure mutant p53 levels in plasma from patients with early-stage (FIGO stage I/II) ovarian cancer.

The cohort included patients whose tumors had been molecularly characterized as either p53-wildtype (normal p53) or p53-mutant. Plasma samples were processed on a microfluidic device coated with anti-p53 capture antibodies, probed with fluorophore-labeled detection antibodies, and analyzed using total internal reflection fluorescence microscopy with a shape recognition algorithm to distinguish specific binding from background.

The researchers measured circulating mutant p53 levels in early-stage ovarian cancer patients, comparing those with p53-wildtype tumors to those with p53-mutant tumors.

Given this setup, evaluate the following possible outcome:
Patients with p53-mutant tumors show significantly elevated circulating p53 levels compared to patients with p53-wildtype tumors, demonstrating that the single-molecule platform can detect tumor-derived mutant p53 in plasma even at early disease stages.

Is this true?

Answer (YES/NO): YES